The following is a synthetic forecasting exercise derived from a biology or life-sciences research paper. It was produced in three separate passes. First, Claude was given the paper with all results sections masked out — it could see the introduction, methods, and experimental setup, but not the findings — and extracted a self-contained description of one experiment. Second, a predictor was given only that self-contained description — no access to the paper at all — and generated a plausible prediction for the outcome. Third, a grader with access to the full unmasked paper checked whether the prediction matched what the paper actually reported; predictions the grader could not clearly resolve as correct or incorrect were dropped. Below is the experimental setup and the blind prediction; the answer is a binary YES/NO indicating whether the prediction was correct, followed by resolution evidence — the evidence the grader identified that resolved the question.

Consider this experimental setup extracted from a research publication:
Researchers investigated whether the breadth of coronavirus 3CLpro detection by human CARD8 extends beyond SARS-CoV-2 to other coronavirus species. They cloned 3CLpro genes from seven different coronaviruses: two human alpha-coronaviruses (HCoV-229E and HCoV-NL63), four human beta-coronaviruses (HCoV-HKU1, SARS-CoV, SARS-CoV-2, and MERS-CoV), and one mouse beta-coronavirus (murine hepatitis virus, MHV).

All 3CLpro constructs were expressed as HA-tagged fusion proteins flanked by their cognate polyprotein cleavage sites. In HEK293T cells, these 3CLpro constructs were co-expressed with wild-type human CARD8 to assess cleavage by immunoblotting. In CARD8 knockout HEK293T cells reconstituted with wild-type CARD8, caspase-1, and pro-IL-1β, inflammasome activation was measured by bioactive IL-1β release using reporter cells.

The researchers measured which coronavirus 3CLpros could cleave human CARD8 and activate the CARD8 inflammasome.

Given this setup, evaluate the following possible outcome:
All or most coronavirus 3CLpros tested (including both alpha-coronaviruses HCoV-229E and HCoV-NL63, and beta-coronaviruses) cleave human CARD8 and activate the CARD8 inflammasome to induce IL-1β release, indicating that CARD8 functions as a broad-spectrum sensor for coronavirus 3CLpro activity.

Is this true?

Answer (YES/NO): YES